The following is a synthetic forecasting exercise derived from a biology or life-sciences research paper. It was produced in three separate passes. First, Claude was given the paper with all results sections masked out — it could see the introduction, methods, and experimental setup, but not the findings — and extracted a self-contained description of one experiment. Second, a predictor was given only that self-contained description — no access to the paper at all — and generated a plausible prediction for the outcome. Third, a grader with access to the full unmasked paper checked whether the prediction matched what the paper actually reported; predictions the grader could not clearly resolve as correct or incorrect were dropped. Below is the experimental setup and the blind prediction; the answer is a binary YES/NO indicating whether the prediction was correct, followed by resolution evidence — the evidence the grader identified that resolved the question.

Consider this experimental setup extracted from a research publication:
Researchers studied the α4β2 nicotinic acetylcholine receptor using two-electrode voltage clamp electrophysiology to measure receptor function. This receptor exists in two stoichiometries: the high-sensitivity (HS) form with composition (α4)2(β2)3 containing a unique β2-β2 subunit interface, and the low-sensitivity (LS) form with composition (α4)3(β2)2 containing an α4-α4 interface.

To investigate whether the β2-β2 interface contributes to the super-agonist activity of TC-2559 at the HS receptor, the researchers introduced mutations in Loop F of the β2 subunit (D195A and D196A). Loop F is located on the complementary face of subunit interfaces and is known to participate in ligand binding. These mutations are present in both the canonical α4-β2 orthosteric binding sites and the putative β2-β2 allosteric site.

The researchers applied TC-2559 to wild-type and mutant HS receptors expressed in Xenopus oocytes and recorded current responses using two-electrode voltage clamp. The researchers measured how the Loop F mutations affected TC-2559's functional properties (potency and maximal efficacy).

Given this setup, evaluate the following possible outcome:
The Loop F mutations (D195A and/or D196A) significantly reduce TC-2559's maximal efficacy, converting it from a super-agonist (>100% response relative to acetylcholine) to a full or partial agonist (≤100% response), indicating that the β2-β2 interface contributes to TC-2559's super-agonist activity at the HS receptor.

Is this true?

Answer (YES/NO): YES